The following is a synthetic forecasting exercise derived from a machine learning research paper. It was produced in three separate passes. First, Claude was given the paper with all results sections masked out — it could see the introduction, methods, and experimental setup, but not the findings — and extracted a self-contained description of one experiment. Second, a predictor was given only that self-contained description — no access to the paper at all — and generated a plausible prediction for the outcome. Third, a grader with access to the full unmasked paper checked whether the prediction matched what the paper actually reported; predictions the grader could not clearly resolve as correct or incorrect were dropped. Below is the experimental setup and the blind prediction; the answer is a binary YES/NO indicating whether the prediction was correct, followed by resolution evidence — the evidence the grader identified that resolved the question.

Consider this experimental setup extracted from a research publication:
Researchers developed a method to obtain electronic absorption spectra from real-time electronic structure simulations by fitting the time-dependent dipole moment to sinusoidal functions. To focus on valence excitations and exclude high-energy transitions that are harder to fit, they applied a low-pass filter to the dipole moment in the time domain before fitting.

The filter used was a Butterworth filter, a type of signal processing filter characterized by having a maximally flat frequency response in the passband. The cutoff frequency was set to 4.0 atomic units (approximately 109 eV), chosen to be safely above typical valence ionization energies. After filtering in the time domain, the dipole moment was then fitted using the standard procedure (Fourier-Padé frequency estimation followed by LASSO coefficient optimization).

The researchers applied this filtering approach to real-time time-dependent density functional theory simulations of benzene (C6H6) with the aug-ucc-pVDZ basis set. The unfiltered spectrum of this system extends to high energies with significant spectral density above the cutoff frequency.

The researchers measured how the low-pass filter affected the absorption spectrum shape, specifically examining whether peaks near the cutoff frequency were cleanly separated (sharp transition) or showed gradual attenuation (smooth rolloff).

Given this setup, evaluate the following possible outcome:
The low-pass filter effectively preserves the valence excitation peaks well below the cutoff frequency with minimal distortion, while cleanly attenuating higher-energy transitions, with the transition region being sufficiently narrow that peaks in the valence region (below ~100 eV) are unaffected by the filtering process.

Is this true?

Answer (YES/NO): NO